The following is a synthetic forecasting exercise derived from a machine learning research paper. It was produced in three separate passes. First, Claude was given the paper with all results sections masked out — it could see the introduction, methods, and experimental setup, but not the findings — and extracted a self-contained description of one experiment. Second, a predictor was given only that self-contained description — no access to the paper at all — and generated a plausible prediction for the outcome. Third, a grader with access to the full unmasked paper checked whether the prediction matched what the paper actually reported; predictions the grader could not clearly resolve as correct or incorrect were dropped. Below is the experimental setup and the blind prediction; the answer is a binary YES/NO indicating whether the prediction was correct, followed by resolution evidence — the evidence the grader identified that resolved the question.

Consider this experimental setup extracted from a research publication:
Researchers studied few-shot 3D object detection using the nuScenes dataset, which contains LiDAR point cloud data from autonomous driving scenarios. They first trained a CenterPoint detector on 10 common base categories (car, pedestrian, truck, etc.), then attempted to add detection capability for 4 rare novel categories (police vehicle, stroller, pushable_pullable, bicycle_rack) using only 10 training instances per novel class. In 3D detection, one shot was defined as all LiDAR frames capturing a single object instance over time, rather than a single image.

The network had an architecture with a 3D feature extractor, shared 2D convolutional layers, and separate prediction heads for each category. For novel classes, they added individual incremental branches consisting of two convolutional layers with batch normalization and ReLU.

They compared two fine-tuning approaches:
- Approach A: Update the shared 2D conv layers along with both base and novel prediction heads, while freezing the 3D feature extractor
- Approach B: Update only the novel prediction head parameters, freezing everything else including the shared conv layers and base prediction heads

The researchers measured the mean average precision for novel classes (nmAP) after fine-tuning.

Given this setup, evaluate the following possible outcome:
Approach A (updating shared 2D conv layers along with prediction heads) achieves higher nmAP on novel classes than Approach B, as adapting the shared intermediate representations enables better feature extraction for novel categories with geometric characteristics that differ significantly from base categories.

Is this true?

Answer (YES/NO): NO